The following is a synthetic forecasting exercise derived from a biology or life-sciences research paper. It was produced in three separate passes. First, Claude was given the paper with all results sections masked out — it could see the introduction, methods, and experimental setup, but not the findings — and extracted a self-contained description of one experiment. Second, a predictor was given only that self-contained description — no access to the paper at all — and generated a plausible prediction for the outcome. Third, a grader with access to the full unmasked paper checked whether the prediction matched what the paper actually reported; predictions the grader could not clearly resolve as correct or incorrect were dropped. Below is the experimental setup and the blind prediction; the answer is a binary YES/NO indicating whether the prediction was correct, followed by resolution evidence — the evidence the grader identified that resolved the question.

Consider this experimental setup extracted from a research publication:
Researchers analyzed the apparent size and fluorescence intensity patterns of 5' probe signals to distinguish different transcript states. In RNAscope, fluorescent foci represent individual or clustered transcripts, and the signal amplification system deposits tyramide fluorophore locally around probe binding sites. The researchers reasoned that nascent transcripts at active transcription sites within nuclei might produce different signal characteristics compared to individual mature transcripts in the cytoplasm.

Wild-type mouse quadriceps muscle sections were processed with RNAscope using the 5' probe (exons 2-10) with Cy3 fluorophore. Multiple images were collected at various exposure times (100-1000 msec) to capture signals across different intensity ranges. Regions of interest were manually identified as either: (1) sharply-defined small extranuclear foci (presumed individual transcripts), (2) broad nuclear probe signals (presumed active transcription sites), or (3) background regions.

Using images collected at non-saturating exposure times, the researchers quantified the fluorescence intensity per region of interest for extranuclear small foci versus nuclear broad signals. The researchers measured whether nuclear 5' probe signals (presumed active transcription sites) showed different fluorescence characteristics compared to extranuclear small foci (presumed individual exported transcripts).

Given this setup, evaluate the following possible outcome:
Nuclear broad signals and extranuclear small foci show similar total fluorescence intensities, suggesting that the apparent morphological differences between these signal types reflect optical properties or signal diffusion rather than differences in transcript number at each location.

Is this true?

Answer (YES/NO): NO